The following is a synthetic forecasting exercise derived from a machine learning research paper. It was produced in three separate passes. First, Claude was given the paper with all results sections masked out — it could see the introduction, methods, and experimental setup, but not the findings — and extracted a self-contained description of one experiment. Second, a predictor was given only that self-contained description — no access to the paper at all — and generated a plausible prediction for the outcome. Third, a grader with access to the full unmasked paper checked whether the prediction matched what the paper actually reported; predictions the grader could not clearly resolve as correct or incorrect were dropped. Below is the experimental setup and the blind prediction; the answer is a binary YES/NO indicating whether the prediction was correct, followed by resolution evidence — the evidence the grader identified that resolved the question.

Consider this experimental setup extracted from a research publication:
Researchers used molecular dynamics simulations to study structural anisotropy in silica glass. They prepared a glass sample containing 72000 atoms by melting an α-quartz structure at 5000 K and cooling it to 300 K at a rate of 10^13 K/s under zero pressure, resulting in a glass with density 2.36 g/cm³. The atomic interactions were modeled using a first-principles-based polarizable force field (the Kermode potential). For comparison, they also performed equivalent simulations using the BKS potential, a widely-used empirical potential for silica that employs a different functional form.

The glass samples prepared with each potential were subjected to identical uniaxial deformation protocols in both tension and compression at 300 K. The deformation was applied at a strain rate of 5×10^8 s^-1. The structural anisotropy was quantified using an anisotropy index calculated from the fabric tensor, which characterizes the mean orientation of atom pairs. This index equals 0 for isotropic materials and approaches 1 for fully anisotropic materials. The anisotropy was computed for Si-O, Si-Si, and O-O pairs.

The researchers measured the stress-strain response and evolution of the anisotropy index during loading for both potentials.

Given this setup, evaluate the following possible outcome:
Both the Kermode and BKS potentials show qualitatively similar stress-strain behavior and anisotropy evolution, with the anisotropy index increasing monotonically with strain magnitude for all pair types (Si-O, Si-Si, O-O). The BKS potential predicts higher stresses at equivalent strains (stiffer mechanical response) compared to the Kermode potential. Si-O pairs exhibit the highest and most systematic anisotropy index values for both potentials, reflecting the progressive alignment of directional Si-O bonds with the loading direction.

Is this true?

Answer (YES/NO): NO